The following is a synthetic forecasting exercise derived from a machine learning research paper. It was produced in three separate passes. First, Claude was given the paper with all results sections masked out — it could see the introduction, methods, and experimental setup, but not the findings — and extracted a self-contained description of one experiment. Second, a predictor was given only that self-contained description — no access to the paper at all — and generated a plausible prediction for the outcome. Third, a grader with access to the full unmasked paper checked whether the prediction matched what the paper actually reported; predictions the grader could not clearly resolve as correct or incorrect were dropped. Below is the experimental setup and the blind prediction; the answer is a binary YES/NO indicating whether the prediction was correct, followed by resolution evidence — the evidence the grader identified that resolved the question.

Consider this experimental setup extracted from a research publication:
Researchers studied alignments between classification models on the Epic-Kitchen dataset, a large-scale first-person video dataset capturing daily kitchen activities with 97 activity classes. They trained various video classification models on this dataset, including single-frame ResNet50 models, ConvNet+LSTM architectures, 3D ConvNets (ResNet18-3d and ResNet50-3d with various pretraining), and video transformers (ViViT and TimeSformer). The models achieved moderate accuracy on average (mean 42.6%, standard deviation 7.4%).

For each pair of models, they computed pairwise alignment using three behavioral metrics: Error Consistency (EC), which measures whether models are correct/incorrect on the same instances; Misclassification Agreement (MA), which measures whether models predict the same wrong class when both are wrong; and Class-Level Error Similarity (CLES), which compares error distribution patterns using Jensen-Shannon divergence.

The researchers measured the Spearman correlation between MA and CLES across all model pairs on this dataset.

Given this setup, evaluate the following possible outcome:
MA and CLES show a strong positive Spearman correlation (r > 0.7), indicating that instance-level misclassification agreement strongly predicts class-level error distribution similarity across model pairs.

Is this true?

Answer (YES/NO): NO